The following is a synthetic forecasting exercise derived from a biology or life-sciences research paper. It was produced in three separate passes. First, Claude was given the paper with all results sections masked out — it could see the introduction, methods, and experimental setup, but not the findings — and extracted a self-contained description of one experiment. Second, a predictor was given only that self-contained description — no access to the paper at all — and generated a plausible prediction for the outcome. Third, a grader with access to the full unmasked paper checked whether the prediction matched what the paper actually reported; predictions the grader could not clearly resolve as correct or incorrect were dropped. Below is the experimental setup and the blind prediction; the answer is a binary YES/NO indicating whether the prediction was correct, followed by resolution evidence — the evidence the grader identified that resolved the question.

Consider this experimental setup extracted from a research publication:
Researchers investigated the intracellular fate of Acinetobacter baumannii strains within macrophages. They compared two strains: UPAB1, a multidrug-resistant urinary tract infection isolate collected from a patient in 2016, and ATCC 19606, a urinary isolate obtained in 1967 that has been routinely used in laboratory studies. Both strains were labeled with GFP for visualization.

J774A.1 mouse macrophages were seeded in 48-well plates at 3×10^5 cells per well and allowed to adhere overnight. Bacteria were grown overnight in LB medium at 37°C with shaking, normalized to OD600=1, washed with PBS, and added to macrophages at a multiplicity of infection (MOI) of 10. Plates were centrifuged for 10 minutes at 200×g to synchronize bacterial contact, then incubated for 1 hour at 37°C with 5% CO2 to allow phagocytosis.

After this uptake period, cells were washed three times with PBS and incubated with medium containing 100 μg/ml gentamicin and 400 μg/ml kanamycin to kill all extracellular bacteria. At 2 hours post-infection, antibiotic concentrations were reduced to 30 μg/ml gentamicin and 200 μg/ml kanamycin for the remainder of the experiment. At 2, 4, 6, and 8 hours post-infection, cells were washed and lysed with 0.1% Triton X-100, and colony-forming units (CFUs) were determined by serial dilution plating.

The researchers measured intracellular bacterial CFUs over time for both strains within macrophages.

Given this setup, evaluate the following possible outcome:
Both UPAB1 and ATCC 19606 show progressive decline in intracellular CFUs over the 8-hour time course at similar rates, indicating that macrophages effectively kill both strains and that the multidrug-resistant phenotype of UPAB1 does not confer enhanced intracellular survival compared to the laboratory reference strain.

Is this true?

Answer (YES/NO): NO